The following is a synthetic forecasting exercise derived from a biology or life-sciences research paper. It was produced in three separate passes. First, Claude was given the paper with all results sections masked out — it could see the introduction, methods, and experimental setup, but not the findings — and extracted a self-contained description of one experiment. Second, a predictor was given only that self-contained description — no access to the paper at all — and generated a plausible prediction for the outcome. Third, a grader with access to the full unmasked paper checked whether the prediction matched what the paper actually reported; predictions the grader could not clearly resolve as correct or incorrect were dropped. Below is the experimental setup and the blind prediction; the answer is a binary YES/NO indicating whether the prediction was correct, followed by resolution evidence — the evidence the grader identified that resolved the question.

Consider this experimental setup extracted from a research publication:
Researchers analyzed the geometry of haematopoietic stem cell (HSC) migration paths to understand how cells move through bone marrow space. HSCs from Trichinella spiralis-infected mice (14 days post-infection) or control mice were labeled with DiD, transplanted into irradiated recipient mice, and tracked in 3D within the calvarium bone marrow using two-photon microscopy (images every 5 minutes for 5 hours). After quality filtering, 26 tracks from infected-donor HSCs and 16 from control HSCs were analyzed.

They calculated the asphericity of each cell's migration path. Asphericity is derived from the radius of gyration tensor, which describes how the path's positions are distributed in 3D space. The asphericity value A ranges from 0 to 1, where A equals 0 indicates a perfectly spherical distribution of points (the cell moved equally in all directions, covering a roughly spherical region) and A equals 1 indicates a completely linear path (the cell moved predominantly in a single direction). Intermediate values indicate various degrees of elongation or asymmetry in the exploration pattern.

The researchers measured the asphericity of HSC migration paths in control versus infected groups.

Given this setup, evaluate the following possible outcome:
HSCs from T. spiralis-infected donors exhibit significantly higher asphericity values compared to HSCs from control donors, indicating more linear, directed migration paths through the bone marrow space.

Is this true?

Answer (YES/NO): NO